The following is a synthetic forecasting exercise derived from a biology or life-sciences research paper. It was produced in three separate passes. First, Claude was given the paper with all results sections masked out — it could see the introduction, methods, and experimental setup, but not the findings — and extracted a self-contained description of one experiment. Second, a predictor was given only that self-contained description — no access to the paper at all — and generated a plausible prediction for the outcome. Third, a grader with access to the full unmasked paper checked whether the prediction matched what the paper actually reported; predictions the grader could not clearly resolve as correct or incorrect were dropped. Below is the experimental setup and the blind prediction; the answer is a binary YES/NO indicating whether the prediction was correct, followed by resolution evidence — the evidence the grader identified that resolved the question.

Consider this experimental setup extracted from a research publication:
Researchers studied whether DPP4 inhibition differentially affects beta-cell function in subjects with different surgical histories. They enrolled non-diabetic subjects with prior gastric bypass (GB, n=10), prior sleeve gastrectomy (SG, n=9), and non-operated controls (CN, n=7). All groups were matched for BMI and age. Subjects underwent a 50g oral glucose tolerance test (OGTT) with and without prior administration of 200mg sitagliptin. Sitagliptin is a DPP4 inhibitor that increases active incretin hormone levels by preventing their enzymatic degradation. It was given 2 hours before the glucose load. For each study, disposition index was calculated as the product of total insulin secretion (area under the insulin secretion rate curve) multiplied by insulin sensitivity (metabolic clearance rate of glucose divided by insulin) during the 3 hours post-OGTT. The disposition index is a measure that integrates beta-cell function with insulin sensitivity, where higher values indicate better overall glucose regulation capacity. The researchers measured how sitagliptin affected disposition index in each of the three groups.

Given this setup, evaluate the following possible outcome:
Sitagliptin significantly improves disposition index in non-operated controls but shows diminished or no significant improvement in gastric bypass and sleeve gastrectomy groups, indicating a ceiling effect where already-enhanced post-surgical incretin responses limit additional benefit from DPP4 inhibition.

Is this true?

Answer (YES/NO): NO